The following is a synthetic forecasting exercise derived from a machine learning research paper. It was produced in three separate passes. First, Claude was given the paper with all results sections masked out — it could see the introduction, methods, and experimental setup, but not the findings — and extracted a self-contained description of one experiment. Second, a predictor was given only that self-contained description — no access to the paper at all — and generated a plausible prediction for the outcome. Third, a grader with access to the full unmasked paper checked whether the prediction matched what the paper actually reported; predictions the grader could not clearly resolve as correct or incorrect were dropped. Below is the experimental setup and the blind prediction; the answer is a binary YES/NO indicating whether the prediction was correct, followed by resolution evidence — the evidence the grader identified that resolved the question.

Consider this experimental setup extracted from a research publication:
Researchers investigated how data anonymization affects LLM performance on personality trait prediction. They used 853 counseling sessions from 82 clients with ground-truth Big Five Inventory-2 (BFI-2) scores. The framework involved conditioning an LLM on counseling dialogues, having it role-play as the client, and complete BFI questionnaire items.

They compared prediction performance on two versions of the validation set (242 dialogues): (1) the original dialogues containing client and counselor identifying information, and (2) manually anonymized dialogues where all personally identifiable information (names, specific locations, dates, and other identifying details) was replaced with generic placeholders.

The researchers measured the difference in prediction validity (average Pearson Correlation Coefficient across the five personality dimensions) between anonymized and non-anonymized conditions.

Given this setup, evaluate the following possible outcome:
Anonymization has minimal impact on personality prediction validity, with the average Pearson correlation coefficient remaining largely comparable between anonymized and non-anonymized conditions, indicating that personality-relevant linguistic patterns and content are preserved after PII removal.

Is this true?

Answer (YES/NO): YES